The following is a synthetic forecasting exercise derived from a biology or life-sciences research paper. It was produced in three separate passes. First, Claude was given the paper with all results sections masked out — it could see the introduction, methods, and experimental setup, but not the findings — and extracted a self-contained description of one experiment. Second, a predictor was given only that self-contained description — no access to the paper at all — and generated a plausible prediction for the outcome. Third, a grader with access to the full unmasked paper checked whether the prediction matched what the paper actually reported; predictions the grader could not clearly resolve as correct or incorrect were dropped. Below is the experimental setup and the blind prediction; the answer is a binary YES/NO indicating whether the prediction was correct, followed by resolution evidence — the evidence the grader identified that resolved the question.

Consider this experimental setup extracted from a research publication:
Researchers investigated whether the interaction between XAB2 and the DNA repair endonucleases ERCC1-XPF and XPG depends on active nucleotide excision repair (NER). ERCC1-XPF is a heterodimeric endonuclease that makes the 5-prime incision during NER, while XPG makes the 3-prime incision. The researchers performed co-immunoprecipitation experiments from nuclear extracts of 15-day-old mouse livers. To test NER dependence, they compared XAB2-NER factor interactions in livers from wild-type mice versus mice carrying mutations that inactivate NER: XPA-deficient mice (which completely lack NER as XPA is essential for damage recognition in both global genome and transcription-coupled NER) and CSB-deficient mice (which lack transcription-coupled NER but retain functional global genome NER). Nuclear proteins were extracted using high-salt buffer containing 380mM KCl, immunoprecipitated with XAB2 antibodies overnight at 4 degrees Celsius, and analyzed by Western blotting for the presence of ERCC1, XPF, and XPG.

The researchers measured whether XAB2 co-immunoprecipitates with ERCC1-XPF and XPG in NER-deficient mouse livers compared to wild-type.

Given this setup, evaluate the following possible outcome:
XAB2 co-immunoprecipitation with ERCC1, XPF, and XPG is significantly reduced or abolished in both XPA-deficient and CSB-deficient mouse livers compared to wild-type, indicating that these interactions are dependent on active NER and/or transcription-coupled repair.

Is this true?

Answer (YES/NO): NO